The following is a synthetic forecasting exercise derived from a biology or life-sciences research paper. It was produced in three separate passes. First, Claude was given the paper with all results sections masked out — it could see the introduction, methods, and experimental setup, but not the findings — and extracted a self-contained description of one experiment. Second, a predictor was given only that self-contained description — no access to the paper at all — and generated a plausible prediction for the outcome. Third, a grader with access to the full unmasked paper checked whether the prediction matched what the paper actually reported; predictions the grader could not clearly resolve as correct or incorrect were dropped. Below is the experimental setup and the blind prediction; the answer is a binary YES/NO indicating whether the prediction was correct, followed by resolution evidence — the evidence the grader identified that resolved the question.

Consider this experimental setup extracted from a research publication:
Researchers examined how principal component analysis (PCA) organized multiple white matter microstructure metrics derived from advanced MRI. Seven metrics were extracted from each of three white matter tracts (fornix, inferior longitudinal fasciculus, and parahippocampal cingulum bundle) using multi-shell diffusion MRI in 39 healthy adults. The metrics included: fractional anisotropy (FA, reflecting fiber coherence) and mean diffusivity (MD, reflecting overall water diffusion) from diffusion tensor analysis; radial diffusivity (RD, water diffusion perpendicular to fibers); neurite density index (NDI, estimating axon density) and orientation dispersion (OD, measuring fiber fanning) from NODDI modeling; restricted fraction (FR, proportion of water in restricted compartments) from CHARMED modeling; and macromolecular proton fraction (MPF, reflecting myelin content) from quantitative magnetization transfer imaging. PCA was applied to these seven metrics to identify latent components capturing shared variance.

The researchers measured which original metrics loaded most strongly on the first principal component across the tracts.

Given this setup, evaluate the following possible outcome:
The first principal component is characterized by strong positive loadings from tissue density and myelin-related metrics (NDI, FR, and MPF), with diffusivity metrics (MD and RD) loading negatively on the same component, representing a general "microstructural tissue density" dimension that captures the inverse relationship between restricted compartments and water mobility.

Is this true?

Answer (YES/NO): NO